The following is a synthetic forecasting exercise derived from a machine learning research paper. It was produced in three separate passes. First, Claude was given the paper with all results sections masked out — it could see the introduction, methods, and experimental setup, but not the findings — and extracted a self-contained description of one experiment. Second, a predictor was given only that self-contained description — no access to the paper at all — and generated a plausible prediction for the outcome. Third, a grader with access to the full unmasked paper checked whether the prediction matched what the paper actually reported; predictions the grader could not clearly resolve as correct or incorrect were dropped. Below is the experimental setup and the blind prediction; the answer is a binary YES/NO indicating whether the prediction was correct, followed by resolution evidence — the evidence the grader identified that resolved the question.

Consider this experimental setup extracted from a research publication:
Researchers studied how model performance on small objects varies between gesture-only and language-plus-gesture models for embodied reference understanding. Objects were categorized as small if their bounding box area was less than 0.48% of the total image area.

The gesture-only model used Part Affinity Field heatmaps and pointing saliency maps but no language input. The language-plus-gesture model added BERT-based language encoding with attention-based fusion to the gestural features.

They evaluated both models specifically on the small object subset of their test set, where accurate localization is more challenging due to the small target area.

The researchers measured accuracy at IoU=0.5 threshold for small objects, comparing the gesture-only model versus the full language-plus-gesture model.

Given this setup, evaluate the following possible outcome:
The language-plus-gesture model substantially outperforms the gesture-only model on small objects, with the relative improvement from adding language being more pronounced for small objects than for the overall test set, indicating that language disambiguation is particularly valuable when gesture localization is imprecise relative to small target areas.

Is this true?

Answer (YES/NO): NO